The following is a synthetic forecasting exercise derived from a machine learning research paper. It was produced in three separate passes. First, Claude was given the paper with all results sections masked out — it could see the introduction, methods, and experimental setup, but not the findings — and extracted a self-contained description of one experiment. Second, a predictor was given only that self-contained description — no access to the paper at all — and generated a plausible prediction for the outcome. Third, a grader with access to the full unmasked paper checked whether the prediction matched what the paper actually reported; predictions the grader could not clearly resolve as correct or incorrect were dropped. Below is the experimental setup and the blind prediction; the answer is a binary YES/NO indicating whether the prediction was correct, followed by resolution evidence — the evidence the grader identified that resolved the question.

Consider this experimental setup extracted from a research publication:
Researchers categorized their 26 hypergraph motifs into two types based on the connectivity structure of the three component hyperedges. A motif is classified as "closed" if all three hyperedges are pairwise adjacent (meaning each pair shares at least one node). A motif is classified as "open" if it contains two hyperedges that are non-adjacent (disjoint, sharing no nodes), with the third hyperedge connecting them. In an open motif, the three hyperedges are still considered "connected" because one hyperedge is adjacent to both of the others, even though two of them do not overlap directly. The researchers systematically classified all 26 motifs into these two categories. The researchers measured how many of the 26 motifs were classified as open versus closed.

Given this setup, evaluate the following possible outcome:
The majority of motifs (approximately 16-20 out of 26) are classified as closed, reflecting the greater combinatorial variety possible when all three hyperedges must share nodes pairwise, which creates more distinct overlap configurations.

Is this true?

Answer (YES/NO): YES